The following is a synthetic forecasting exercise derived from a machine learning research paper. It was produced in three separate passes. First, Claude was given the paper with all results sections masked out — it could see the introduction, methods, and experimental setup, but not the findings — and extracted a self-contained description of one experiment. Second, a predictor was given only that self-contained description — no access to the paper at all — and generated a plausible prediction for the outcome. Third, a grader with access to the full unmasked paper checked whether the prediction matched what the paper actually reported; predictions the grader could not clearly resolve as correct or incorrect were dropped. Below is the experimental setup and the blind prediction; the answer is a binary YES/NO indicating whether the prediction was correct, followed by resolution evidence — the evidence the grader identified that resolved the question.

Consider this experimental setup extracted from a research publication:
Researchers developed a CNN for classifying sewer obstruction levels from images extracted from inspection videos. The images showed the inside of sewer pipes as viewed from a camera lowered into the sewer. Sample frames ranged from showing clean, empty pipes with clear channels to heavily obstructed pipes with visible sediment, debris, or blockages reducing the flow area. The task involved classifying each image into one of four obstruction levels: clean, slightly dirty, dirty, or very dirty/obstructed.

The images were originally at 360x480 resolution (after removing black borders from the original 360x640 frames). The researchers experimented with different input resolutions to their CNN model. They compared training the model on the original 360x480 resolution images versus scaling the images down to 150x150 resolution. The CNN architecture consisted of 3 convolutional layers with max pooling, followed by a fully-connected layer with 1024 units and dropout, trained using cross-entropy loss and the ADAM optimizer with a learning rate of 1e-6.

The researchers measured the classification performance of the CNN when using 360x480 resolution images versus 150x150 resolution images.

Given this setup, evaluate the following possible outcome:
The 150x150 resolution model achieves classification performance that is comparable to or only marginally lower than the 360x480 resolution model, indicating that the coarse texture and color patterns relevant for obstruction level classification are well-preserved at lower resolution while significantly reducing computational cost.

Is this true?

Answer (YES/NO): YES